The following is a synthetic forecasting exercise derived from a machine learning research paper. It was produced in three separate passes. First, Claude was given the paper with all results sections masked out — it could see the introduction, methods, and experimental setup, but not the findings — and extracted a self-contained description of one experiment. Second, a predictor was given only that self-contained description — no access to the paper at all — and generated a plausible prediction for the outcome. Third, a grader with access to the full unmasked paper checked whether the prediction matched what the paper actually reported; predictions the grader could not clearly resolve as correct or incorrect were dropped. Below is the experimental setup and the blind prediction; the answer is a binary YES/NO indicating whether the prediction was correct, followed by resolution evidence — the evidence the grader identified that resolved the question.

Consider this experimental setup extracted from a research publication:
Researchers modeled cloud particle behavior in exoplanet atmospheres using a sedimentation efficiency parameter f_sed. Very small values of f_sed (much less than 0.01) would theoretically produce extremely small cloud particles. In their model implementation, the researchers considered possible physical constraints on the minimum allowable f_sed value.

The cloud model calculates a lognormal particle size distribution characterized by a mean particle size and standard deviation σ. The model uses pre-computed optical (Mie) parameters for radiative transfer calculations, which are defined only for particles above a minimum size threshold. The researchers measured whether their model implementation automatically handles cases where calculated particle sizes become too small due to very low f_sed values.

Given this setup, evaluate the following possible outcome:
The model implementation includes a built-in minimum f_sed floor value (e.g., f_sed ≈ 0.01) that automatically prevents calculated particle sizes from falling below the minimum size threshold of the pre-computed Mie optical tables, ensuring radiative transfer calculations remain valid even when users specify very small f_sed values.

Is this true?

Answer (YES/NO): NO